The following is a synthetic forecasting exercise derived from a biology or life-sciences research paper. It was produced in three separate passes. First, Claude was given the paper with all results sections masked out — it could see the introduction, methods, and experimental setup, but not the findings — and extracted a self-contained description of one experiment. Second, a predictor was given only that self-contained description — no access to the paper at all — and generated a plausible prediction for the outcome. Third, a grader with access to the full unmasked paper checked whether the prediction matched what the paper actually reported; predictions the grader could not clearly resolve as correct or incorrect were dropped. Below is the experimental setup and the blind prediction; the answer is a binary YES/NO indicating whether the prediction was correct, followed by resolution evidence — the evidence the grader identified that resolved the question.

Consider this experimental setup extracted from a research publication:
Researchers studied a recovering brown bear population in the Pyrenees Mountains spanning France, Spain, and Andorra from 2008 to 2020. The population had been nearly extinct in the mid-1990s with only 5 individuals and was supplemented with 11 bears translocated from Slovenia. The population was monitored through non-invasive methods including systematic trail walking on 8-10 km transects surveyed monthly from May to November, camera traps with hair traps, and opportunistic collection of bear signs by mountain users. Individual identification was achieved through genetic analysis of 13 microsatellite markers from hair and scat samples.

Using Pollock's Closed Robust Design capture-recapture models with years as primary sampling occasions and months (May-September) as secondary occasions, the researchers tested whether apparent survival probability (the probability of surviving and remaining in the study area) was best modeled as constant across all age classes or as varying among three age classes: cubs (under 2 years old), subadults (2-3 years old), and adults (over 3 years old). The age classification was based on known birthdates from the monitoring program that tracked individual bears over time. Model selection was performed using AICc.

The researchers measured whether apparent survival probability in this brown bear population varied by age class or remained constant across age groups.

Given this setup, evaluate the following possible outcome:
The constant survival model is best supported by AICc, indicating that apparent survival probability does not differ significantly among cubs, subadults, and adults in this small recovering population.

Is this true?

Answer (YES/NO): NO